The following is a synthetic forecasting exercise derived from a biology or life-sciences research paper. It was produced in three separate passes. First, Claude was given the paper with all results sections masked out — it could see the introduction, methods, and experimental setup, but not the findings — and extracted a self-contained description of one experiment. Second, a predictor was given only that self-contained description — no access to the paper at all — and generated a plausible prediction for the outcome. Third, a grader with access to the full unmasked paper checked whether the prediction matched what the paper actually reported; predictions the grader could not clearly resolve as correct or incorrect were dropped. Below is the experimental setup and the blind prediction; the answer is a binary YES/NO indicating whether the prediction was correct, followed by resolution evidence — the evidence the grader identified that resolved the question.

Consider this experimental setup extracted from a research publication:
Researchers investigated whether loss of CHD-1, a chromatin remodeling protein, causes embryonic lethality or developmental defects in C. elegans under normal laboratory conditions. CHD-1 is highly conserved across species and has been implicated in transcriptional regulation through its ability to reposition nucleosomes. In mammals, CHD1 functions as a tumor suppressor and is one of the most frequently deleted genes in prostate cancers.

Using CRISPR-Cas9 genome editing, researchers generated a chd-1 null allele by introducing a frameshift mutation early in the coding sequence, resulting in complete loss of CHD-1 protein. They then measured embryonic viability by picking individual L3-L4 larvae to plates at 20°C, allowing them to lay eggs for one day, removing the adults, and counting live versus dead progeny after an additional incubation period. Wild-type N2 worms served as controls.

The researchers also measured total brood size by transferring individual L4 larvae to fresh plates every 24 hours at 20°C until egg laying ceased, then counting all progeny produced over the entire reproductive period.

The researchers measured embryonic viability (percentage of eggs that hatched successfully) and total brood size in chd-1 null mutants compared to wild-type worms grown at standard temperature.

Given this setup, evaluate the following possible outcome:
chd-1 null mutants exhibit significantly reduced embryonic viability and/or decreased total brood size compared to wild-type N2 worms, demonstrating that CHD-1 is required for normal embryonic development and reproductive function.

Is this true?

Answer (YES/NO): NO